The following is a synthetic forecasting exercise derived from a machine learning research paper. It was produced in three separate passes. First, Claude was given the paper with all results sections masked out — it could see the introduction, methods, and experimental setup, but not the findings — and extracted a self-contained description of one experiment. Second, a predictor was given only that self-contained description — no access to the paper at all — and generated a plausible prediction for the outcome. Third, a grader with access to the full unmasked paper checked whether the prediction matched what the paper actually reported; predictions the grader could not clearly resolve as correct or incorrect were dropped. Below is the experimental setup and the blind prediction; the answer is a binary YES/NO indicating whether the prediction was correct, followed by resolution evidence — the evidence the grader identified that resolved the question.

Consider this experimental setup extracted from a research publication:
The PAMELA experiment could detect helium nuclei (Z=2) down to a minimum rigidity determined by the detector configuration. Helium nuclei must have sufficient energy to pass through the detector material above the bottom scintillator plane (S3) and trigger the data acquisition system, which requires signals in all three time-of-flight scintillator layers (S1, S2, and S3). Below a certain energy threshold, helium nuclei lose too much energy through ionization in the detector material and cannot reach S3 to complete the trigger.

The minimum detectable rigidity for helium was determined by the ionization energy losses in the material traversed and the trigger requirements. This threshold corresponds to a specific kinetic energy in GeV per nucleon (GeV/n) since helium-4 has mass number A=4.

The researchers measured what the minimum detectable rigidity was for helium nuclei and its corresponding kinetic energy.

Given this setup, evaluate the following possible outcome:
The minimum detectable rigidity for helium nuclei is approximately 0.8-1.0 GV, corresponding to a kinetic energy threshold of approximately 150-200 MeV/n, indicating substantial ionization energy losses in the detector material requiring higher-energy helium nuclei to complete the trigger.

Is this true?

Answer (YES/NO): NO